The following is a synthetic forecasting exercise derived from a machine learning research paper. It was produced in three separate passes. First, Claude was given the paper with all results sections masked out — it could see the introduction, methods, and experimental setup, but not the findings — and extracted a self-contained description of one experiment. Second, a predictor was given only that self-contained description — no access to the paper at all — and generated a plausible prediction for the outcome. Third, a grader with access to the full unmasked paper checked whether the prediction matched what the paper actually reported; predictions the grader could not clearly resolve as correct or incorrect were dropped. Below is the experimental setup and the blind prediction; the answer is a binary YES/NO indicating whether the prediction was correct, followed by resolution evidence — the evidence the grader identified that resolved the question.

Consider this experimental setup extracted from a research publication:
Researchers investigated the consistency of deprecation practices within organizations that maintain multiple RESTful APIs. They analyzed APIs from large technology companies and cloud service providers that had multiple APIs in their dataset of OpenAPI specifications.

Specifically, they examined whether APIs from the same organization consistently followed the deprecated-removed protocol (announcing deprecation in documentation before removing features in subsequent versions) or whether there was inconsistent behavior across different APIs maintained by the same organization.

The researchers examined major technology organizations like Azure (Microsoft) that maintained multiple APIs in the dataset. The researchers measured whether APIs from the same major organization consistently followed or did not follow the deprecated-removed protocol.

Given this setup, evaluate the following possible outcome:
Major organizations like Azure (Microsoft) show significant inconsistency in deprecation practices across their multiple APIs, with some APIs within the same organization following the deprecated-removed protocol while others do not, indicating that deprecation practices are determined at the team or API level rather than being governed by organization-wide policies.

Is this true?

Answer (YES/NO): NO